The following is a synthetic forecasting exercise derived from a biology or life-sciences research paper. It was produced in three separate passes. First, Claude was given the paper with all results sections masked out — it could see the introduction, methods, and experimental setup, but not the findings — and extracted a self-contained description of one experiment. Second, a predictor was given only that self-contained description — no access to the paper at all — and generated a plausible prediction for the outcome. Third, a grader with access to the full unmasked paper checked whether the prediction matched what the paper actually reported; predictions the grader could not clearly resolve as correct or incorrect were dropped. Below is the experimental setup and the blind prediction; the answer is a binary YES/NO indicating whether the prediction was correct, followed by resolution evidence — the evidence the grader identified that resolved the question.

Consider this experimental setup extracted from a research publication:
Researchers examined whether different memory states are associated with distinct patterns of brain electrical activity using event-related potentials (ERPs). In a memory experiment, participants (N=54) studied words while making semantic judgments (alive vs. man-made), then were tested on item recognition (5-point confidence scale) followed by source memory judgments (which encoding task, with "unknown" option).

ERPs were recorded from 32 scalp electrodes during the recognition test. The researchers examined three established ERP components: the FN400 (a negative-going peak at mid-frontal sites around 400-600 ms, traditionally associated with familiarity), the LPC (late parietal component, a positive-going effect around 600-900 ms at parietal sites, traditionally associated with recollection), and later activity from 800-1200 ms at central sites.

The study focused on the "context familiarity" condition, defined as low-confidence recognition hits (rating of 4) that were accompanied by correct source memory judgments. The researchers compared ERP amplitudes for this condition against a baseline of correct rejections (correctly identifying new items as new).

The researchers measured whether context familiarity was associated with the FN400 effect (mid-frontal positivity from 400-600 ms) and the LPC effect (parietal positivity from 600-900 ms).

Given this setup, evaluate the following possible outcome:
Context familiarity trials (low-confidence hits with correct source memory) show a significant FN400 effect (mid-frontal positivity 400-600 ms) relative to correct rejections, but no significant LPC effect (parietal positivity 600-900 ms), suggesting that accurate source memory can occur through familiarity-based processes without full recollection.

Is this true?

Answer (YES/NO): NO